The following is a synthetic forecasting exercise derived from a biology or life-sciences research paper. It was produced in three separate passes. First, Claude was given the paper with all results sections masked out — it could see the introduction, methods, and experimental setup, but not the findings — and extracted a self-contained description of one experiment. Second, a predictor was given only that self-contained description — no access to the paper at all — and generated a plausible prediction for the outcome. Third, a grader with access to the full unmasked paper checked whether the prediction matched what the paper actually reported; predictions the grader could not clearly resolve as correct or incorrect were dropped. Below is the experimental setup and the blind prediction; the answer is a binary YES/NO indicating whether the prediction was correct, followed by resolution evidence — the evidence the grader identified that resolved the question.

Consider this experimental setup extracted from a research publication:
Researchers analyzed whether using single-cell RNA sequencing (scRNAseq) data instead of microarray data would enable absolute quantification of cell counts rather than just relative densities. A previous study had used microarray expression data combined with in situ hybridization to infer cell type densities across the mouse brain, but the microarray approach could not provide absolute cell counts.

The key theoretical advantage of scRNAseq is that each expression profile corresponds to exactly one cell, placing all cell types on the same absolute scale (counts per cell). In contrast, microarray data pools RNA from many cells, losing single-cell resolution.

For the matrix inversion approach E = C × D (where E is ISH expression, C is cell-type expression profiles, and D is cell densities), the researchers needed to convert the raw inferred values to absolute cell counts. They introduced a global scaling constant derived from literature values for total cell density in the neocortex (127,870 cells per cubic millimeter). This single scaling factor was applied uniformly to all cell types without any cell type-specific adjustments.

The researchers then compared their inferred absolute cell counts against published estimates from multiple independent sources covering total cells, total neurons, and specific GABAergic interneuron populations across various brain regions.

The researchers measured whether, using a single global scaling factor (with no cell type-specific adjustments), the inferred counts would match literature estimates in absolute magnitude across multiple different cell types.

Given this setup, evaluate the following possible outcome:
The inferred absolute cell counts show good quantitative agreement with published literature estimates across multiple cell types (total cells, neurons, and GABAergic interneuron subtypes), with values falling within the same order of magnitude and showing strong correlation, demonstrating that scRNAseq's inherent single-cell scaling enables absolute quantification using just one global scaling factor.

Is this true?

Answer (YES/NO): YES